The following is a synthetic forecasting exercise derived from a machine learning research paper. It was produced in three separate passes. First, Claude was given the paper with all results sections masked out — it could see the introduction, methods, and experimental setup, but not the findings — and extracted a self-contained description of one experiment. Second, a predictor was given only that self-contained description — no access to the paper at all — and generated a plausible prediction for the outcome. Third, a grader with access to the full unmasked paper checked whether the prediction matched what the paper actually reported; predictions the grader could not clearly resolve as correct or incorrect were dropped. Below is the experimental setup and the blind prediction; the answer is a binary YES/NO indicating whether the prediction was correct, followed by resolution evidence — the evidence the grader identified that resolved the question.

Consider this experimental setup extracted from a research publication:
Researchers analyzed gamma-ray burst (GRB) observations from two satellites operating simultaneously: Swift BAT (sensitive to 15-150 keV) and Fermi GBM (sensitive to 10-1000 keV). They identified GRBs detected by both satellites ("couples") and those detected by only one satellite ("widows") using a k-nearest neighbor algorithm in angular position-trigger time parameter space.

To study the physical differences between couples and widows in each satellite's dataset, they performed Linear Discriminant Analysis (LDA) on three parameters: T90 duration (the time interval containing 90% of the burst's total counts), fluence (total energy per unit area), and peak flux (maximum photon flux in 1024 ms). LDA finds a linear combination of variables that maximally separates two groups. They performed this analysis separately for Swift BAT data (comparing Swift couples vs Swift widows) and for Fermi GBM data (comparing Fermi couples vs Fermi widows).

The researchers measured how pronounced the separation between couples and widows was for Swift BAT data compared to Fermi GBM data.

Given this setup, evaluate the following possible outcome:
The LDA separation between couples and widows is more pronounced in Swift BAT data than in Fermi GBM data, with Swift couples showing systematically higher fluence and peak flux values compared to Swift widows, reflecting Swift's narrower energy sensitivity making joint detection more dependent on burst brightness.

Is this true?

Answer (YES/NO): YES